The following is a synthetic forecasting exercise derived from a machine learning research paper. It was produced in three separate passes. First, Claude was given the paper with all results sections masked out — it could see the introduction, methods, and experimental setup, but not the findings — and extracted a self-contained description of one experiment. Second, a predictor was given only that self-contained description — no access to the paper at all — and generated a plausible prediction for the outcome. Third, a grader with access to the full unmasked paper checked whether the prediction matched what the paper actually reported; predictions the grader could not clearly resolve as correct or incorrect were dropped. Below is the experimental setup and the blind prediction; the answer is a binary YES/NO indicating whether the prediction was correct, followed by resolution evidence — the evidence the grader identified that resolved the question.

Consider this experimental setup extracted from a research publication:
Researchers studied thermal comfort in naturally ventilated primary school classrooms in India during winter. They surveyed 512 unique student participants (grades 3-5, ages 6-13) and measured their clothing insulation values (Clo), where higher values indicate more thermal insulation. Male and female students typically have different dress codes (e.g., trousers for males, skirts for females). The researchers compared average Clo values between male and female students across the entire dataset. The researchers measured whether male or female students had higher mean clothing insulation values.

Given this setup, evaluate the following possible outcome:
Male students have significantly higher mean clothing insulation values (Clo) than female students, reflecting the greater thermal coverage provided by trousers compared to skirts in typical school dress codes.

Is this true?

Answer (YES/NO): NO